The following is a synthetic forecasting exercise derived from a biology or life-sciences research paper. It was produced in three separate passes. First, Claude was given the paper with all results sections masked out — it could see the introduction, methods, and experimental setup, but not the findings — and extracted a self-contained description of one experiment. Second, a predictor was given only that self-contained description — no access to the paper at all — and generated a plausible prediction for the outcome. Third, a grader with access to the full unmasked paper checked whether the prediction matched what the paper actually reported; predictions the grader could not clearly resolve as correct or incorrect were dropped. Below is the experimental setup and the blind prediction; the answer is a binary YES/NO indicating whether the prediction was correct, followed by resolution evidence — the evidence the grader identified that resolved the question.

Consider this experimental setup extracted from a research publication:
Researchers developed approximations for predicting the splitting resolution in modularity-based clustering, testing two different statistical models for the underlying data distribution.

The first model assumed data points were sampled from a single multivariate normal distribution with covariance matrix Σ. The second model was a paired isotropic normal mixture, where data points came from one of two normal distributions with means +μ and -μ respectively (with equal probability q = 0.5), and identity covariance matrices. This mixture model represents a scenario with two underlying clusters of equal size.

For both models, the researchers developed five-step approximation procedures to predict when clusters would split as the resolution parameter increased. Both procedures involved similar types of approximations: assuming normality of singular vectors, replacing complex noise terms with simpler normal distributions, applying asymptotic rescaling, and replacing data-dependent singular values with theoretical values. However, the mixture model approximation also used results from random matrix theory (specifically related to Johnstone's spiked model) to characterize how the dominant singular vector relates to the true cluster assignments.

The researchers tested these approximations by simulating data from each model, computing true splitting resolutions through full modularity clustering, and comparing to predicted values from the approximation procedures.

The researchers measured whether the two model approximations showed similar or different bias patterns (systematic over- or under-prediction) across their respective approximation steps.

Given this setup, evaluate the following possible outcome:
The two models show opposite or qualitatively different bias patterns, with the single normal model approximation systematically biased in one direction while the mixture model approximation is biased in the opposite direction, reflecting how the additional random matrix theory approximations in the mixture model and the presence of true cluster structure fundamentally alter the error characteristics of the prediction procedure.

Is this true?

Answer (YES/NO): YES